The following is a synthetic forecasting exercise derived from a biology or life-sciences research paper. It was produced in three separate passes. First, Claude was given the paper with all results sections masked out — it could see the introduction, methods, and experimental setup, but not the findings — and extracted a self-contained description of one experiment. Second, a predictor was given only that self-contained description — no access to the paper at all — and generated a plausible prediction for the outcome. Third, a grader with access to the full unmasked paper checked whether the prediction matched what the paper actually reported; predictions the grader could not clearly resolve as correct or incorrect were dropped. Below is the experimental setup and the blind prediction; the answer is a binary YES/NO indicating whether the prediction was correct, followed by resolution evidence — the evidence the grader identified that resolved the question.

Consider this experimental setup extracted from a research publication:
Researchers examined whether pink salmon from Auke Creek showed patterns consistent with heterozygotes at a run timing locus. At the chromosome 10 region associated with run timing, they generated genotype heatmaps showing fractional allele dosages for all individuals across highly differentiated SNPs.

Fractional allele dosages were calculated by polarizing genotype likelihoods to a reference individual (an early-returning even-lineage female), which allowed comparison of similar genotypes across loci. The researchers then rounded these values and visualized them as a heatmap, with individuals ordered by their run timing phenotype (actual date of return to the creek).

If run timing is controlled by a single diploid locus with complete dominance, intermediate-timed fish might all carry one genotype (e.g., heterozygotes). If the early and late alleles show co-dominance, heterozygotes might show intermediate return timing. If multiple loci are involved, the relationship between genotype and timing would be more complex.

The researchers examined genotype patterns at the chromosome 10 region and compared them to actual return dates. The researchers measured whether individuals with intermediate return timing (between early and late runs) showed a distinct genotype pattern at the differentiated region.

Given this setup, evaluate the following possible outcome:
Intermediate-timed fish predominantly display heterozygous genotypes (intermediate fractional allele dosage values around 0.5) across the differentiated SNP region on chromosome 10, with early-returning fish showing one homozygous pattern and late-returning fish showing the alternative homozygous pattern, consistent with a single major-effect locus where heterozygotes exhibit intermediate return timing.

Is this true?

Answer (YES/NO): NO